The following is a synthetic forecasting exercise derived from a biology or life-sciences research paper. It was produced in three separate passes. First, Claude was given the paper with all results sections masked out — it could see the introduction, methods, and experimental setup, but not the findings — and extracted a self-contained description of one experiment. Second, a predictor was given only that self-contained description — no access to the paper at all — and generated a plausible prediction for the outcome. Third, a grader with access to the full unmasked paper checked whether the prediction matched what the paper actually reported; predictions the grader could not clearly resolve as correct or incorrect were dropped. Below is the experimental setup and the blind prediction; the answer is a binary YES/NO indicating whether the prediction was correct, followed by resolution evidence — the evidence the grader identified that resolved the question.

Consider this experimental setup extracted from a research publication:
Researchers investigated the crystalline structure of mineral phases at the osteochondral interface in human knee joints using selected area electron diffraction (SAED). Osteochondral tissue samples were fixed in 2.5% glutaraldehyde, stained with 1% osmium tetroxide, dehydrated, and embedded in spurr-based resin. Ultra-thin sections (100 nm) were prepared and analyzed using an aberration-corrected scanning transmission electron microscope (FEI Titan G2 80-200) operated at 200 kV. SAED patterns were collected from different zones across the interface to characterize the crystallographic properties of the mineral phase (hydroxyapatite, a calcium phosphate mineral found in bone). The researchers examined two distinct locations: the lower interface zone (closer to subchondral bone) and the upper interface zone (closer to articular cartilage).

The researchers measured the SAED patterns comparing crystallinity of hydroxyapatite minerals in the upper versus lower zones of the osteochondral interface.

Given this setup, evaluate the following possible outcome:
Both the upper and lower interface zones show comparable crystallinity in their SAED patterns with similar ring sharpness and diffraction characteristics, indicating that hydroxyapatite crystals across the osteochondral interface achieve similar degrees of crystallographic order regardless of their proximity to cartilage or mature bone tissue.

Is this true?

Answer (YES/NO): NO